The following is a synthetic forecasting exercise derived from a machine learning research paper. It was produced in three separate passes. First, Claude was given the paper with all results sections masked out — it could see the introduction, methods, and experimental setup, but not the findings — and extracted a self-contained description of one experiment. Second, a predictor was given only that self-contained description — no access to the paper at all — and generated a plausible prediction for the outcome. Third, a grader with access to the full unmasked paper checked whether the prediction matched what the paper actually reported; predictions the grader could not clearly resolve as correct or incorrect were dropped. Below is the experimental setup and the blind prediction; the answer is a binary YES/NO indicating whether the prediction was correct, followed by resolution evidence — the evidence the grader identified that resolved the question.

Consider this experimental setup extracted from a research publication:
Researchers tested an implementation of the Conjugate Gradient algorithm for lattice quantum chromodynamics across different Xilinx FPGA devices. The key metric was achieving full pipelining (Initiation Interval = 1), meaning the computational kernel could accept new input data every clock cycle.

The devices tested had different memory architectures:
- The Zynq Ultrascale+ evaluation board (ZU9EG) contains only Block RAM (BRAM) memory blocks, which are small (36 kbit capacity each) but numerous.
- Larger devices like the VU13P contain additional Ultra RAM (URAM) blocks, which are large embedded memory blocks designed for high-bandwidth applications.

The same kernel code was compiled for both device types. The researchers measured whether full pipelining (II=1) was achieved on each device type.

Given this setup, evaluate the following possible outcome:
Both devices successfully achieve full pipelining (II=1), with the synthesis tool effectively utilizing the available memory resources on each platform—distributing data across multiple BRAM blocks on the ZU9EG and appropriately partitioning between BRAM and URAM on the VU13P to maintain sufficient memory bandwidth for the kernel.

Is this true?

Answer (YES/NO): NO